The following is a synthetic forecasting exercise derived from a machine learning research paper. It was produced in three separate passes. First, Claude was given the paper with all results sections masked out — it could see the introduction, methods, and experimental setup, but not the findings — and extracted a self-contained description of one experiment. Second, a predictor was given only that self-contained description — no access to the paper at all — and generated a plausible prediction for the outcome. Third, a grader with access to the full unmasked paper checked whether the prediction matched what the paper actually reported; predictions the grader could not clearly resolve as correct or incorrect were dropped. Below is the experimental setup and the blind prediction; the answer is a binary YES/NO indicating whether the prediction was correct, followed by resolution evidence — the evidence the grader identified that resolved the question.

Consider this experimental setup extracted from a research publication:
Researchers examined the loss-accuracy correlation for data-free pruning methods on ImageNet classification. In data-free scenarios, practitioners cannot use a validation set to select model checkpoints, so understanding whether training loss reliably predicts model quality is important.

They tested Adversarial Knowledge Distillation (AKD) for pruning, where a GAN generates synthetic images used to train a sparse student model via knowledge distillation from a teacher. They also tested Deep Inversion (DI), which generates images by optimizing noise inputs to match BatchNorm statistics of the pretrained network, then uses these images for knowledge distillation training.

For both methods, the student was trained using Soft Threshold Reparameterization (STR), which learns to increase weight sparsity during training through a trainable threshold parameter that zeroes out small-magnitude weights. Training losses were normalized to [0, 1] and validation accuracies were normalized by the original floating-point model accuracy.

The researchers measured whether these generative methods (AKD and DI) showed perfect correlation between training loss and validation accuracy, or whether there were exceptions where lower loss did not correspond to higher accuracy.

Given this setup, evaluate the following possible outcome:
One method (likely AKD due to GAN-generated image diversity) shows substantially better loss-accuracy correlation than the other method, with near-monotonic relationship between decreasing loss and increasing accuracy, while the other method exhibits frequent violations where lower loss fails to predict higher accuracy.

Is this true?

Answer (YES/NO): NO